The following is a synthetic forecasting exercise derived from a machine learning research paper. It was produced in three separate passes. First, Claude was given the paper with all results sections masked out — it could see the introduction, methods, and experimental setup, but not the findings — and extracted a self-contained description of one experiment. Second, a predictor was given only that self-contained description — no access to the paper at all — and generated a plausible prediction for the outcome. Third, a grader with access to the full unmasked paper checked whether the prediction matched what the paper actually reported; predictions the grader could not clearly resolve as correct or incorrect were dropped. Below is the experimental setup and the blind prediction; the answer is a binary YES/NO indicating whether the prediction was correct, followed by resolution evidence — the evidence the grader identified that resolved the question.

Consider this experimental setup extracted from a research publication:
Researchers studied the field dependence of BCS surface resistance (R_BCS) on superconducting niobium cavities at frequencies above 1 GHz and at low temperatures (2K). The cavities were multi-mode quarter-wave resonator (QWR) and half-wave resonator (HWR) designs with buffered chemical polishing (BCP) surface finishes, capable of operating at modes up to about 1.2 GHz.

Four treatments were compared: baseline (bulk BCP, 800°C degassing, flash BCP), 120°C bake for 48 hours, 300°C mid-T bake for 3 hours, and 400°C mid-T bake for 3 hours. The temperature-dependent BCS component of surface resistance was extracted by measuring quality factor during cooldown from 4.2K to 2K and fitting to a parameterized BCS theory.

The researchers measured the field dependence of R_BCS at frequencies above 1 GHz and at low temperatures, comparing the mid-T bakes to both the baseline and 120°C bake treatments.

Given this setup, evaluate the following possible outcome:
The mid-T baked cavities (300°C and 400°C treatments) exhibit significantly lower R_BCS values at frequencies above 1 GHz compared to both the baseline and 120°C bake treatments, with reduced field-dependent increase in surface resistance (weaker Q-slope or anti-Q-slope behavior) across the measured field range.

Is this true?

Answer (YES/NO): NO